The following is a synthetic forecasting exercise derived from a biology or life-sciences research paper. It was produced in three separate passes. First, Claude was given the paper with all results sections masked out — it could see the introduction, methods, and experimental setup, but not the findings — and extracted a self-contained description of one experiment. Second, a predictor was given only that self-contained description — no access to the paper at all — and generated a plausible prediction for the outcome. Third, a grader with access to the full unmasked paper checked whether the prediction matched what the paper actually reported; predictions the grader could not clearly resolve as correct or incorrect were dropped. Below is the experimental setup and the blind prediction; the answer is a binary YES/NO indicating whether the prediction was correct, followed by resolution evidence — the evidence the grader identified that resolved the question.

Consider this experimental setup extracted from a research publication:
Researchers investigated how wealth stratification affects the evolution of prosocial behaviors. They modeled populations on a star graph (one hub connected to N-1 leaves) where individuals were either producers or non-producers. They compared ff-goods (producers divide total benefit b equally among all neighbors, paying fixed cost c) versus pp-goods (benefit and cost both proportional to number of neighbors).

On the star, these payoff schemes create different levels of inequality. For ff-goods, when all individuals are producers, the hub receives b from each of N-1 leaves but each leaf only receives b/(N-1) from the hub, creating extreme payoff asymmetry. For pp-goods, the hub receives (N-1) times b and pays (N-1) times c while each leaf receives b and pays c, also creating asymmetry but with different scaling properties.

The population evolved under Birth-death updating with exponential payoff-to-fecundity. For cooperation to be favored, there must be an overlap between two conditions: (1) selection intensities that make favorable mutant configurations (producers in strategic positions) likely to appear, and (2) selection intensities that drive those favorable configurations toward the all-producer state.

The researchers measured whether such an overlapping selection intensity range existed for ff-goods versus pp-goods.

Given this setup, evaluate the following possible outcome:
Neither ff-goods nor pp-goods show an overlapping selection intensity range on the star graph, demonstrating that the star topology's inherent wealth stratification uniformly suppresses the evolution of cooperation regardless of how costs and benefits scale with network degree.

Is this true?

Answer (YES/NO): NO